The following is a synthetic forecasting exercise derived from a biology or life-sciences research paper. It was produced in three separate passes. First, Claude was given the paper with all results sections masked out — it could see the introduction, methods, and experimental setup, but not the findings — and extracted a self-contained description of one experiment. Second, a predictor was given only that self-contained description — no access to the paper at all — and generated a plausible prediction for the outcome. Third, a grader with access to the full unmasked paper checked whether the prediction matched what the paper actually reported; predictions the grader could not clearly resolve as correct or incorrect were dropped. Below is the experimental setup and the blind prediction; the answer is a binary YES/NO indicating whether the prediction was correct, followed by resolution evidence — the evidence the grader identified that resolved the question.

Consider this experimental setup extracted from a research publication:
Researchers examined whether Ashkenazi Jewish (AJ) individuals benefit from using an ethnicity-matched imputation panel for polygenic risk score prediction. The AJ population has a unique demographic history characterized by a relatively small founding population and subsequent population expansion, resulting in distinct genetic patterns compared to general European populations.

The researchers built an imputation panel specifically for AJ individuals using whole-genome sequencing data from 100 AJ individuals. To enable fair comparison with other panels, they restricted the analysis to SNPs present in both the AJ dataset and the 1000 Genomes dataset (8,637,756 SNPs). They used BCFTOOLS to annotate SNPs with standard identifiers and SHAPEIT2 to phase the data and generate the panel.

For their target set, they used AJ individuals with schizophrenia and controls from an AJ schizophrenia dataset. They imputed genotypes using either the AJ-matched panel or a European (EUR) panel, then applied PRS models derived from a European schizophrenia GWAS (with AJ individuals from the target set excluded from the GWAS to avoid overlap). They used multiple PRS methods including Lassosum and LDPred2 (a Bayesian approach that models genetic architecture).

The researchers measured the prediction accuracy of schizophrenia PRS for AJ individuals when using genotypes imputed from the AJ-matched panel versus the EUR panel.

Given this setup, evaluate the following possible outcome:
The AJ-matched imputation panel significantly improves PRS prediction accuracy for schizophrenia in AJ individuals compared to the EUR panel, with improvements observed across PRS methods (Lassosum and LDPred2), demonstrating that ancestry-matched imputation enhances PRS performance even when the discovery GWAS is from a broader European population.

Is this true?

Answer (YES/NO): NO